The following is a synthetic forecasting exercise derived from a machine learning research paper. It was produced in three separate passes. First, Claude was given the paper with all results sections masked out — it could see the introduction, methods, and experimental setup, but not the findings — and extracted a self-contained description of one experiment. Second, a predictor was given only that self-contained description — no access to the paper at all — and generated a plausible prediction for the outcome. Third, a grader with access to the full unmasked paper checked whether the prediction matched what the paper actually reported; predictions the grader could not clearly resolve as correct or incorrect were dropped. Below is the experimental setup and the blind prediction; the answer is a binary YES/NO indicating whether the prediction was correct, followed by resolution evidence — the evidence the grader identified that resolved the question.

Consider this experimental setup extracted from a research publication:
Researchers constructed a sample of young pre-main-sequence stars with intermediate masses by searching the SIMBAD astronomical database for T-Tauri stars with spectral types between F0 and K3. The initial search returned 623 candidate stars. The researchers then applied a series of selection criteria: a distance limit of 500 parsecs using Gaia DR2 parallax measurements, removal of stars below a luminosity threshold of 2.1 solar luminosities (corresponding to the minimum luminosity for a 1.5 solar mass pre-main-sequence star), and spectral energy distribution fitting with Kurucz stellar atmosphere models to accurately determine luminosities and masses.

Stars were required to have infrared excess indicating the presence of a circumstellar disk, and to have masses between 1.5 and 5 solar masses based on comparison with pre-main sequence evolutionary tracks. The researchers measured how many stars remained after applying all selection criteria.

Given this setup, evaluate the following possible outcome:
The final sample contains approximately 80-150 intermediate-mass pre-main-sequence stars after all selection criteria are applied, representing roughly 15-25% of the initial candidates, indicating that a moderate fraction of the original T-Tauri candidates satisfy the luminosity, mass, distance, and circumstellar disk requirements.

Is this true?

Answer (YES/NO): NO